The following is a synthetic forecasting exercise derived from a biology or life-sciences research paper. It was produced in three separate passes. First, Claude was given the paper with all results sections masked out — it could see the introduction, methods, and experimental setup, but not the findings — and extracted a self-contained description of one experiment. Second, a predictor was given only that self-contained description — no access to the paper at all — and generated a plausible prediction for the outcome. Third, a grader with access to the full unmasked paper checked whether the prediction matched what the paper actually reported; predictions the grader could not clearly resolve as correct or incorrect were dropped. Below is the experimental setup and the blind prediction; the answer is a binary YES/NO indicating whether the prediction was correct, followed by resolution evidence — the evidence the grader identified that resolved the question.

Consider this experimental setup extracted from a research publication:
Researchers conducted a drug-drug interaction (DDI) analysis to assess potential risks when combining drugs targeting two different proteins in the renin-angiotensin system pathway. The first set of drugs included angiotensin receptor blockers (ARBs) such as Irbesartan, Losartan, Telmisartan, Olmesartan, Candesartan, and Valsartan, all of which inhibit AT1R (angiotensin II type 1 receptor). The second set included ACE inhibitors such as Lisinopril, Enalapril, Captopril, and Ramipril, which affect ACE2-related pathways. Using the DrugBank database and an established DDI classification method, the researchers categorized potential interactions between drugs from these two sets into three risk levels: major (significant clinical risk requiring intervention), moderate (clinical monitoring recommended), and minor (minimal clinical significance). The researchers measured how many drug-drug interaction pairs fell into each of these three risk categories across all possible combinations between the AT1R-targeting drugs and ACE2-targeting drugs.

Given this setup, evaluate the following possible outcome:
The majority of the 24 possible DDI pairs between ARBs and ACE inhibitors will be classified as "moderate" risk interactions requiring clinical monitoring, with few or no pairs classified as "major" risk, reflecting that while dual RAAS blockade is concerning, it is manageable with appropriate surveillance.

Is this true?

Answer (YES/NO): YES